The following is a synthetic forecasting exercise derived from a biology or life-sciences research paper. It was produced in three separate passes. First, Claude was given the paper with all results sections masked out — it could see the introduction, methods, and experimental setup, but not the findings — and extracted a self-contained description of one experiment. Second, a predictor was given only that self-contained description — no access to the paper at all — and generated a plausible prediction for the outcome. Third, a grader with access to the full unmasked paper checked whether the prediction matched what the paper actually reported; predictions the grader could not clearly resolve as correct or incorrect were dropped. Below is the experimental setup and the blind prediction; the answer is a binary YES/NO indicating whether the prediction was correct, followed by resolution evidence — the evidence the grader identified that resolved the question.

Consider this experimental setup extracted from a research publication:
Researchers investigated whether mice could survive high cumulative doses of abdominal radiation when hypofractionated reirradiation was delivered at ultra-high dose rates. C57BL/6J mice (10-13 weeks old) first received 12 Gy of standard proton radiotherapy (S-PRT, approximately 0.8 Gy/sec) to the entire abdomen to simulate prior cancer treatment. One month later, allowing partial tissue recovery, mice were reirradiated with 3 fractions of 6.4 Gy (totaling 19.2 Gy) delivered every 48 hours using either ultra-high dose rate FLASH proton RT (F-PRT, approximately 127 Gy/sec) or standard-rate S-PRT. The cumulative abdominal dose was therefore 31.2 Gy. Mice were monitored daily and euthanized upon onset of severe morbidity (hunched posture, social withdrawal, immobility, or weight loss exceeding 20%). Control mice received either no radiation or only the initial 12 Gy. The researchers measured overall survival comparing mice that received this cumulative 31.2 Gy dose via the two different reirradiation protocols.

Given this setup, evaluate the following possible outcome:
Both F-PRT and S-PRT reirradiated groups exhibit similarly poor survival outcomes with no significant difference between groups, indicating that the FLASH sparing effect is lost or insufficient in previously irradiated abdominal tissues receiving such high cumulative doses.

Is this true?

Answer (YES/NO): NO